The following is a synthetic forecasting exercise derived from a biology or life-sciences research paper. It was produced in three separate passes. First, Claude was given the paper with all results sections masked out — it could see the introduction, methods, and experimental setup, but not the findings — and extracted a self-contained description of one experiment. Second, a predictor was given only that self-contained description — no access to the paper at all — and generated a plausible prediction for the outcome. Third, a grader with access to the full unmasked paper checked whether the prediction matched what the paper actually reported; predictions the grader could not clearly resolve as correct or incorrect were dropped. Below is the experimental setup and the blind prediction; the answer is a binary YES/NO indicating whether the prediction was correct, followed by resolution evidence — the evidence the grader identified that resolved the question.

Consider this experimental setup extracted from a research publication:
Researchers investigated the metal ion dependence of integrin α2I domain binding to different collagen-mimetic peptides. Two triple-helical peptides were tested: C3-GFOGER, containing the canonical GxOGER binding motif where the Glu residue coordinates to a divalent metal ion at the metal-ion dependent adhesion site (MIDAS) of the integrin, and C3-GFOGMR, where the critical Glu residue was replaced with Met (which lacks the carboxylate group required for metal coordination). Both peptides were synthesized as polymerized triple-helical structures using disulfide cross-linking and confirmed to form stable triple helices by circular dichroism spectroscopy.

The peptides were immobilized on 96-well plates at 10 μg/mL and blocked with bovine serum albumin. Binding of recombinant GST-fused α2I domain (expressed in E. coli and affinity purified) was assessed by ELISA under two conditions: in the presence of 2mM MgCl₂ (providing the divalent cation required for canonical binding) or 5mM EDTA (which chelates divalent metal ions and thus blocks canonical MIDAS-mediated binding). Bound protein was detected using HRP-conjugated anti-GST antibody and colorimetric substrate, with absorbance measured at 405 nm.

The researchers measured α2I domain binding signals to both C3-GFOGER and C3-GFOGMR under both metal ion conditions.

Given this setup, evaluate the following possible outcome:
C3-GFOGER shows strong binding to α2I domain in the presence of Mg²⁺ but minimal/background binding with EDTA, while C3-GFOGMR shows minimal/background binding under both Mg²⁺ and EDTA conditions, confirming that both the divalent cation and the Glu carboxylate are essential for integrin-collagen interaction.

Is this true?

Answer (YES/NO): NO